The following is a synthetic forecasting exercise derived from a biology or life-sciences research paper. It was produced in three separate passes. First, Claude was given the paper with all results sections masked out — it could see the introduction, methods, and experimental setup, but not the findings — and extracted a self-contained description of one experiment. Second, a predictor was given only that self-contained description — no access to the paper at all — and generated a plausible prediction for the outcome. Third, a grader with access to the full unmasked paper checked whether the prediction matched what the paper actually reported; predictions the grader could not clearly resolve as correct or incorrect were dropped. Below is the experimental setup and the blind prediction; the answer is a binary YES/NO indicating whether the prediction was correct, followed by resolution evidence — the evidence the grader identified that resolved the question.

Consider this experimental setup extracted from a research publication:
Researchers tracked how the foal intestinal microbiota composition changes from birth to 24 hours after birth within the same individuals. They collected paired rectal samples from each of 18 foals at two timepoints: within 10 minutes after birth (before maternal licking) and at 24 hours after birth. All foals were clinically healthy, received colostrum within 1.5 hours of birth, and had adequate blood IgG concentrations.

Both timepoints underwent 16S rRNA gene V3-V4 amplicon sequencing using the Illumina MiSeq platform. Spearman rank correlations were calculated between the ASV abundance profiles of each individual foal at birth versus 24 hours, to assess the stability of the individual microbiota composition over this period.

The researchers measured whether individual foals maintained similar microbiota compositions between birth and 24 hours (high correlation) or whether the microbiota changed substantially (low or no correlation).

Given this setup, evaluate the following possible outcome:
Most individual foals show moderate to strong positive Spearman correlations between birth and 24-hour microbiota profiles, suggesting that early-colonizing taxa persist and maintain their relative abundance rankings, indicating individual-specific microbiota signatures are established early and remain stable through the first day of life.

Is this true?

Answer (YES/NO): NO